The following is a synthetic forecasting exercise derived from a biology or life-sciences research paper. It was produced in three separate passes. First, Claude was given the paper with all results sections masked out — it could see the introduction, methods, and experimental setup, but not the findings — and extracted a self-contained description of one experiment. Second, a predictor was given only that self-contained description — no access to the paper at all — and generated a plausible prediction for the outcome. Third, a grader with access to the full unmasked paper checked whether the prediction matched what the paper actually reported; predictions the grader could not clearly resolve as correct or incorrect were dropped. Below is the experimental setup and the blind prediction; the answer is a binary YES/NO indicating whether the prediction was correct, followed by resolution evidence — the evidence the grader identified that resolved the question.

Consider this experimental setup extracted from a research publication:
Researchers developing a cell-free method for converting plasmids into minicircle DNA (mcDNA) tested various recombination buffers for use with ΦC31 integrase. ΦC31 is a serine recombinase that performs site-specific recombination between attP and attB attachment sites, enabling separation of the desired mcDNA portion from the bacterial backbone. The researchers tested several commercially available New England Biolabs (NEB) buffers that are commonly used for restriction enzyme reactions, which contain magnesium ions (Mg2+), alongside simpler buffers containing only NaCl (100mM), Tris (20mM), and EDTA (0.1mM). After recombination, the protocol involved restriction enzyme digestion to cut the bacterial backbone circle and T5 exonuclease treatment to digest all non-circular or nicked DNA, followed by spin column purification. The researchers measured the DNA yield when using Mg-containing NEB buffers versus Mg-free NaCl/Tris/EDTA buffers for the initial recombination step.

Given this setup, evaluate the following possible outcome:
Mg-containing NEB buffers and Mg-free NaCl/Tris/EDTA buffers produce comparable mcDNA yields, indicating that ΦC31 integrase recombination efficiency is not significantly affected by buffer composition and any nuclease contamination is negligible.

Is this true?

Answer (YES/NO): NO